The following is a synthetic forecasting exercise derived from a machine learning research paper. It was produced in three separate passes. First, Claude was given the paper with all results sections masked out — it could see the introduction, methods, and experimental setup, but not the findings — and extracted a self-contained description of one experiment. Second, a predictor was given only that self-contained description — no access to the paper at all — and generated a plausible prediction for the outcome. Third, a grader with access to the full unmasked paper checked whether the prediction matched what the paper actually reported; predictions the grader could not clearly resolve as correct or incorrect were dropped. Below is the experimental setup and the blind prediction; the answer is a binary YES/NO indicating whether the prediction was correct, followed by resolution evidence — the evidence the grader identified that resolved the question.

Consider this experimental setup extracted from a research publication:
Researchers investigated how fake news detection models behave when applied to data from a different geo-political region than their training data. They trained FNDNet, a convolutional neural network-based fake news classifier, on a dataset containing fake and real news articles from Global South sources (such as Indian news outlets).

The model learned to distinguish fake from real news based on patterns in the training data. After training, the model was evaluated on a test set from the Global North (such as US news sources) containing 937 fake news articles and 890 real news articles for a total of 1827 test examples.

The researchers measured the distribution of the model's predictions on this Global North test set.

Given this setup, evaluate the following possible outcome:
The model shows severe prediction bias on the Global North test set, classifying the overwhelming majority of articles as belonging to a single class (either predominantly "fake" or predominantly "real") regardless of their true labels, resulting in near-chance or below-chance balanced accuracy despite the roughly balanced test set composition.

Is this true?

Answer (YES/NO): YES